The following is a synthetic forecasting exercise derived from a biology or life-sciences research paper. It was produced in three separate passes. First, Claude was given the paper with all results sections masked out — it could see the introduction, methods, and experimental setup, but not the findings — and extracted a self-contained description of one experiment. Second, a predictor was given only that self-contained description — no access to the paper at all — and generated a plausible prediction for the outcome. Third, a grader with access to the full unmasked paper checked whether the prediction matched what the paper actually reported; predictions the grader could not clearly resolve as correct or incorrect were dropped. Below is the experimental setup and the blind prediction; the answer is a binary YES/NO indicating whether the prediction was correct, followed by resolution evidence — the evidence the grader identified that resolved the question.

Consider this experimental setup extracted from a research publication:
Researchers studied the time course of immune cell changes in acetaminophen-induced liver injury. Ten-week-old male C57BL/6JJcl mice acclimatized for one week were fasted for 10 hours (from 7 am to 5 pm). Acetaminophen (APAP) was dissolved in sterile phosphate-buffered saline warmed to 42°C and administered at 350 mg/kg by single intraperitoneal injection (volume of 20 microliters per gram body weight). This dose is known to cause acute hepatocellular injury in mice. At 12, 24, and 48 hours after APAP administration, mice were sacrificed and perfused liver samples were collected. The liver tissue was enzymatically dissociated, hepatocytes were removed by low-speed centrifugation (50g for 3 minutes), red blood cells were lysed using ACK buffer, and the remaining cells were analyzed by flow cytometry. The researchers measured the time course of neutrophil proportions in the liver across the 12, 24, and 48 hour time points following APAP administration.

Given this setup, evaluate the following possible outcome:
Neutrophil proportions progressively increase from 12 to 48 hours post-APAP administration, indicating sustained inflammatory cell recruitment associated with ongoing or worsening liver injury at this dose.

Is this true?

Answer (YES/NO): NO